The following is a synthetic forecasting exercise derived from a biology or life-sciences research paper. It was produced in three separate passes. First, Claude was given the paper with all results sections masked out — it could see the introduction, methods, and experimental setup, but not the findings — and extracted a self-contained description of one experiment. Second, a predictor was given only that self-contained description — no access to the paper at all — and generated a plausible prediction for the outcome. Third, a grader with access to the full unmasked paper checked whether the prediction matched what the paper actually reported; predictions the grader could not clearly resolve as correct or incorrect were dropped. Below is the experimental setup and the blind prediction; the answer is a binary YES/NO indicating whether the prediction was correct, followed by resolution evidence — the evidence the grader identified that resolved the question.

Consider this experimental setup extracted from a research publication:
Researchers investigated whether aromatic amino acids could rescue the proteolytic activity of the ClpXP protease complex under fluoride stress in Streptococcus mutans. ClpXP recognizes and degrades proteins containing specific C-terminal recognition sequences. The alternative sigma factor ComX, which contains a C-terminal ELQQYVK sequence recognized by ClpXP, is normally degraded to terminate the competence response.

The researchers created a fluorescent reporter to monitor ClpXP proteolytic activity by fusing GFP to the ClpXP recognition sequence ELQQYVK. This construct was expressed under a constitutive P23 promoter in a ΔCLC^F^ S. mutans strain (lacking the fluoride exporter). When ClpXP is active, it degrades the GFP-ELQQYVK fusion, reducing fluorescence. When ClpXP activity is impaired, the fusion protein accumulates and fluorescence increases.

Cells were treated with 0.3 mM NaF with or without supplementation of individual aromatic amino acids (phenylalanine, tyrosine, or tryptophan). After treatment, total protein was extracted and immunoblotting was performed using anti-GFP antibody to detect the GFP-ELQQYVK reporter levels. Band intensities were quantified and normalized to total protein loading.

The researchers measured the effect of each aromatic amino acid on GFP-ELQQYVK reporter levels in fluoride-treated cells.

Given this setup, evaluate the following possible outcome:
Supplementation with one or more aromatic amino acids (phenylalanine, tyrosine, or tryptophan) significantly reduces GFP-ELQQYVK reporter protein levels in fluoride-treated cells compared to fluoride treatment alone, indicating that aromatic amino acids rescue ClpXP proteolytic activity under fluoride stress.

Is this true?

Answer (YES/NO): YES